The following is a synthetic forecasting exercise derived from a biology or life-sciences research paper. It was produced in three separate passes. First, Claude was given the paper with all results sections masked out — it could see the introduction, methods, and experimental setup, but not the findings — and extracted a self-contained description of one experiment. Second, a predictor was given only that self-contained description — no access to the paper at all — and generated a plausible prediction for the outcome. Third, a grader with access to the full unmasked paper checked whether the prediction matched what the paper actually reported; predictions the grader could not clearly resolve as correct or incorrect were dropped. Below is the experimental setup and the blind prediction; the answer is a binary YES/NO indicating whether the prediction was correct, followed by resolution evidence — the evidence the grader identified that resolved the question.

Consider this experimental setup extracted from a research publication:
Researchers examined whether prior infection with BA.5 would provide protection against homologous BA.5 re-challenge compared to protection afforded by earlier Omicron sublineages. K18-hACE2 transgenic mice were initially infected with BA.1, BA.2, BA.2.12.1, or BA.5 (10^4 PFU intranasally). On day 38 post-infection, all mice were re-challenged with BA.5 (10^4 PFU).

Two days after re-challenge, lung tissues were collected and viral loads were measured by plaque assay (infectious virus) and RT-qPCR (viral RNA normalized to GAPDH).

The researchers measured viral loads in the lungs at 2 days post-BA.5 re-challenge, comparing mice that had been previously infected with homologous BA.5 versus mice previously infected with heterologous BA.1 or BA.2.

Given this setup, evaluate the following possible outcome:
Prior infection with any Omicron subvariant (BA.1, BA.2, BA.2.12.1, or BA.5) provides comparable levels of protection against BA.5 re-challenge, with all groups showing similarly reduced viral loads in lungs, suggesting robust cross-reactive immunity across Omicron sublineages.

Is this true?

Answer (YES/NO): NO